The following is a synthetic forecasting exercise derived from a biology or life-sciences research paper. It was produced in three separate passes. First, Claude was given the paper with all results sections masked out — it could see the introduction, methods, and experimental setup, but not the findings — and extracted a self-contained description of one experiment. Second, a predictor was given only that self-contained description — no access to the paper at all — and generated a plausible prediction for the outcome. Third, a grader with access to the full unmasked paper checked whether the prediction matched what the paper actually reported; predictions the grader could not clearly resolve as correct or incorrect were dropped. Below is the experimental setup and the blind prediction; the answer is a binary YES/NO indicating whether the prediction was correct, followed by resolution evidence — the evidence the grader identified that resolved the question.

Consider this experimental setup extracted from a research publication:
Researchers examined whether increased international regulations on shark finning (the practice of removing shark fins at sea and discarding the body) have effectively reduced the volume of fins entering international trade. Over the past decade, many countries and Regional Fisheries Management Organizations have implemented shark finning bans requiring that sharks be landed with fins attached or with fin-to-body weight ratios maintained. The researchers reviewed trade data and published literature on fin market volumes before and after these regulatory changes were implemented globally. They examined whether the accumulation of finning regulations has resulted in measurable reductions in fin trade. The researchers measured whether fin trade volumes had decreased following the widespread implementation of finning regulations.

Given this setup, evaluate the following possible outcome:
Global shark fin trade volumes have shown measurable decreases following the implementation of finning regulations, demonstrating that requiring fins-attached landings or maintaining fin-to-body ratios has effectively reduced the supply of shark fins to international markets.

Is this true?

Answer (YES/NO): NO